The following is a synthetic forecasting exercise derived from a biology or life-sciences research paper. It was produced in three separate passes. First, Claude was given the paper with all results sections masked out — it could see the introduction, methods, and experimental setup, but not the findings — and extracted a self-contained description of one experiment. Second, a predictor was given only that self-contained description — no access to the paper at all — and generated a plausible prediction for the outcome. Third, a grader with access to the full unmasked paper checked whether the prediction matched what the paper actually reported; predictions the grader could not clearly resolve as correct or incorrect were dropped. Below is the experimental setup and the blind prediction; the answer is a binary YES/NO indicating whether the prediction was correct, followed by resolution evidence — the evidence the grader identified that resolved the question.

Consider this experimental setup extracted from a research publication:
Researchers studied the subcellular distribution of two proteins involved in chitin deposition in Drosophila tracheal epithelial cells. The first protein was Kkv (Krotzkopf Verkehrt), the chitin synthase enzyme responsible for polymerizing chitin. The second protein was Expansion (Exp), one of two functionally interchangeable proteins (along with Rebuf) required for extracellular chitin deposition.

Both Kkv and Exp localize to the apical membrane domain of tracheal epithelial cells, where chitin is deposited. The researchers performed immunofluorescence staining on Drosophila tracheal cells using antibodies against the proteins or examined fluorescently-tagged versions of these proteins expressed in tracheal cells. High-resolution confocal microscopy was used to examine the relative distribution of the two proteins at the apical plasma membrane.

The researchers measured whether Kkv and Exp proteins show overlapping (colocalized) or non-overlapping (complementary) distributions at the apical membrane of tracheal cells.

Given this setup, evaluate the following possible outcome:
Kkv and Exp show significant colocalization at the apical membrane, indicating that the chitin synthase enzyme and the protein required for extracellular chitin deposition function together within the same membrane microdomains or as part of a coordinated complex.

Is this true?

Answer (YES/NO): NO